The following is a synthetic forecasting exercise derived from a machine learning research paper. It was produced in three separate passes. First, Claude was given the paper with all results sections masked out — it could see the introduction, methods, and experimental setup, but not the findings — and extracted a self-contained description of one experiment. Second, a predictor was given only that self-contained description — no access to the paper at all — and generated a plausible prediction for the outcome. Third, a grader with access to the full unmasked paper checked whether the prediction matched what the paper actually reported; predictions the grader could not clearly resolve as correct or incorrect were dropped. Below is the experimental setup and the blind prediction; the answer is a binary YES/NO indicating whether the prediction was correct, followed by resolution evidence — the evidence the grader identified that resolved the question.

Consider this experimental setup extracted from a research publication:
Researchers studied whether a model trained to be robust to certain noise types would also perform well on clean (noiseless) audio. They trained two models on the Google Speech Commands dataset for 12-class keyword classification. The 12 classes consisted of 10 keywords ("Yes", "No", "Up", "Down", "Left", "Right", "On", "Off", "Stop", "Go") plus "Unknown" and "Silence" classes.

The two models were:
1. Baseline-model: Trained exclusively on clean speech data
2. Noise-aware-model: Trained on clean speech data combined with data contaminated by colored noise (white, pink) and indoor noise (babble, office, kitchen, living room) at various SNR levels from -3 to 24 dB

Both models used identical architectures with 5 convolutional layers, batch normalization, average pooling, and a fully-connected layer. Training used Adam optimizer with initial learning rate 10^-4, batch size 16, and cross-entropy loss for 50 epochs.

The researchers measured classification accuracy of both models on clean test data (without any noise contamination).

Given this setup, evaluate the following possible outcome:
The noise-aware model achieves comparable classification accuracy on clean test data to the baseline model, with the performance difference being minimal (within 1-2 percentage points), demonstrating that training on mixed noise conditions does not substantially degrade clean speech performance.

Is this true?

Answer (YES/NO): YES